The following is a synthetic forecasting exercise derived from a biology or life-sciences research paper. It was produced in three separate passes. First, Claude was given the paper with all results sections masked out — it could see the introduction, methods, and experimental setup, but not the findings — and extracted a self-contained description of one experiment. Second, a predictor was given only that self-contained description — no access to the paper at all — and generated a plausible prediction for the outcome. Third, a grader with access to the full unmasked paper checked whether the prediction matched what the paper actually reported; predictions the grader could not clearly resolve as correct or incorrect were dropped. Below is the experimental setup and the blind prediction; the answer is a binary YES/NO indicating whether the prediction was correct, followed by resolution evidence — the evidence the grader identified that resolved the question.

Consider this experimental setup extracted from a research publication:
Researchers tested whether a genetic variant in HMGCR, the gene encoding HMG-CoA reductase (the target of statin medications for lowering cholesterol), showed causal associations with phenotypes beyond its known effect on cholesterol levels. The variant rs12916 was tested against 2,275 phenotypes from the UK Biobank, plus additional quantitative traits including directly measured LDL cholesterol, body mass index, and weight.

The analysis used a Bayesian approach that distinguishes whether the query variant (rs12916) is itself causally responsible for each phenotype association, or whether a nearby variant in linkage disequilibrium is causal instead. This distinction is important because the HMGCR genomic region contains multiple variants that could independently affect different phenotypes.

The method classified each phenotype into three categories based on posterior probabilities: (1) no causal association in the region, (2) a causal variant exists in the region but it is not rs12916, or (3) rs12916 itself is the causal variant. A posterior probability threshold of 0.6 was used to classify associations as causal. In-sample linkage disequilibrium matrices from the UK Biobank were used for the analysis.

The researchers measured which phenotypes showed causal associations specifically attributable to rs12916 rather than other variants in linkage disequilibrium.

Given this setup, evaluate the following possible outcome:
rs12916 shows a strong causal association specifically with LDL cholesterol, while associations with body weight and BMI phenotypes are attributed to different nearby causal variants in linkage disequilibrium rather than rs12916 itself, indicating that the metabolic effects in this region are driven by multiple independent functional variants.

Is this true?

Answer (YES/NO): YES